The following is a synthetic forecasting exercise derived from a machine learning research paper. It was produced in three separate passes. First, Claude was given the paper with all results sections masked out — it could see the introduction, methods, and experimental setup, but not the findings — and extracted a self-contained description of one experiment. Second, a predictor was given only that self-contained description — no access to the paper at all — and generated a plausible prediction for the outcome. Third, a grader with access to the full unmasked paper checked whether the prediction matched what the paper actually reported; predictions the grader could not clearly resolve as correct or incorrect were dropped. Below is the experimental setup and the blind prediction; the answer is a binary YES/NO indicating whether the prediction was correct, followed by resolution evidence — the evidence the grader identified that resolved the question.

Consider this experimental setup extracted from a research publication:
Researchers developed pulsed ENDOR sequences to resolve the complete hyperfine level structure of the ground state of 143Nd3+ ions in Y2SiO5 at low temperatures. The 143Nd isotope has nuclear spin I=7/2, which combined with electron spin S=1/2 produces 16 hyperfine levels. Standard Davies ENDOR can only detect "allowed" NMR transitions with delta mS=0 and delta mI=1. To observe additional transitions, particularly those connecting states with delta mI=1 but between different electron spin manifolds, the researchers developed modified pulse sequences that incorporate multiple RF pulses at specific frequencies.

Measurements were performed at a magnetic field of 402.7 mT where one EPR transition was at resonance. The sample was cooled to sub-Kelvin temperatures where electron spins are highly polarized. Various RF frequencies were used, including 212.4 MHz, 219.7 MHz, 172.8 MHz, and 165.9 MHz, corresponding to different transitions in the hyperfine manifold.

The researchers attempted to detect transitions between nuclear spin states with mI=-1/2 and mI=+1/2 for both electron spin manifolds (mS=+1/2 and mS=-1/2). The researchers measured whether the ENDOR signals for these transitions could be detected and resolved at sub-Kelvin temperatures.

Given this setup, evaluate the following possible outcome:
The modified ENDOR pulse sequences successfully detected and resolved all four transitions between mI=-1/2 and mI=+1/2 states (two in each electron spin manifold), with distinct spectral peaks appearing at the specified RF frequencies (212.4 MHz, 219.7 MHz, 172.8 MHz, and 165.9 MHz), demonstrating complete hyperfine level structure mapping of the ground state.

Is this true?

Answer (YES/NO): NO